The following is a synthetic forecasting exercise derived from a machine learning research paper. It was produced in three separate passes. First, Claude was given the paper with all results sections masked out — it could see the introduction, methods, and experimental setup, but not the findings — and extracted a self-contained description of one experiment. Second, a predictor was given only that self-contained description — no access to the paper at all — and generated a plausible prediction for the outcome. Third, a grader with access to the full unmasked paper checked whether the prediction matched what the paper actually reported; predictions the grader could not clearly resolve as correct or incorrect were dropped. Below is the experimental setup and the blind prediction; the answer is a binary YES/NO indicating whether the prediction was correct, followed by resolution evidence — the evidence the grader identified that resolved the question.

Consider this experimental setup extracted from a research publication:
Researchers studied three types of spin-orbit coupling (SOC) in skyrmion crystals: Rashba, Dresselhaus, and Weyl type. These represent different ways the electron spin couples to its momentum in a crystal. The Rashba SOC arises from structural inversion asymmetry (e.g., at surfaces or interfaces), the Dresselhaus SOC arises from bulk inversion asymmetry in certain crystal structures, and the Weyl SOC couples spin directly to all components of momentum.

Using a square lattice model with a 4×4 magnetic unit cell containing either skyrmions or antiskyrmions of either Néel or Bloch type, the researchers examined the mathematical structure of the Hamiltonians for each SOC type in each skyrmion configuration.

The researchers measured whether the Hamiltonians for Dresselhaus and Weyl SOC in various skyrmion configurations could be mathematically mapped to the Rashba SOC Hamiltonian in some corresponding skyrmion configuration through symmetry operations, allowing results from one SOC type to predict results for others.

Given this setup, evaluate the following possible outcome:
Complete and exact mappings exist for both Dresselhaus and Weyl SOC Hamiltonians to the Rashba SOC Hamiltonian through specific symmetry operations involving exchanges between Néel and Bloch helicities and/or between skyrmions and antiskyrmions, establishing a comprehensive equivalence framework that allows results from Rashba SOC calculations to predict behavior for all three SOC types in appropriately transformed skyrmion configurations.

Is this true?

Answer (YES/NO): YES